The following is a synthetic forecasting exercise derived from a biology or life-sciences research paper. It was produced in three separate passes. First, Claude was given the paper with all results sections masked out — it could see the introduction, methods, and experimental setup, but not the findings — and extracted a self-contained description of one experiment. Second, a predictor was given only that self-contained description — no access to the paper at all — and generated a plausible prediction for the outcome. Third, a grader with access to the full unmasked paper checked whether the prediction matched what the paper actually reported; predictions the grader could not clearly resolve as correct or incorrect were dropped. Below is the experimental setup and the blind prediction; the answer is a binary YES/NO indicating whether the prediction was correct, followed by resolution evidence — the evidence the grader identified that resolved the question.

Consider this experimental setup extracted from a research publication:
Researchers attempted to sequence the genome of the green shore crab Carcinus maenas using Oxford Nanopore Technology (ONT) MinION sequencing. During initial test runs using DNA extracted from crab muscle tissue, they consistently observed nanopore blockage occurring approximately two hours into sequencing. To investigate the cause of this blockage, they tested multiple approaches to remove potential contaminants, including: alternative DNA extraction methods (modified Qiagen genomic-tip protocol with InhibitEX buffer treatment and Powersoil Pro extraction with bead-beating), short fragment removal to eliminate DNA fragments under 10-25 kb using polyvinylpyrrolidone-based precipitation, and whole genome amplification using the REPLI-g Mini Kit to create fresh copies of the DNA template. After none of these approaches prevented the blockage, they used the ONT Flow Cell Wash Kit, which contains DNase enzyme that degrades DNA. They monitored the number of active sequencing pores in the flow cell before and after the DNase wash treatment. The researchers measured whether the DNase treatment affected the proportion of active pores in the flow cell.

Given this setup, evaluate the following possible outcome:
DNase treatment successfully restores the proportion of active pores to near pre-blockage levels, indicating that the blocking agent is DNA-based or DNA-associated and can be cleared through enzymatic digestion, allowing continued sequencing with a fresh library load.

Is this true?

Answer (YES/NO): YES